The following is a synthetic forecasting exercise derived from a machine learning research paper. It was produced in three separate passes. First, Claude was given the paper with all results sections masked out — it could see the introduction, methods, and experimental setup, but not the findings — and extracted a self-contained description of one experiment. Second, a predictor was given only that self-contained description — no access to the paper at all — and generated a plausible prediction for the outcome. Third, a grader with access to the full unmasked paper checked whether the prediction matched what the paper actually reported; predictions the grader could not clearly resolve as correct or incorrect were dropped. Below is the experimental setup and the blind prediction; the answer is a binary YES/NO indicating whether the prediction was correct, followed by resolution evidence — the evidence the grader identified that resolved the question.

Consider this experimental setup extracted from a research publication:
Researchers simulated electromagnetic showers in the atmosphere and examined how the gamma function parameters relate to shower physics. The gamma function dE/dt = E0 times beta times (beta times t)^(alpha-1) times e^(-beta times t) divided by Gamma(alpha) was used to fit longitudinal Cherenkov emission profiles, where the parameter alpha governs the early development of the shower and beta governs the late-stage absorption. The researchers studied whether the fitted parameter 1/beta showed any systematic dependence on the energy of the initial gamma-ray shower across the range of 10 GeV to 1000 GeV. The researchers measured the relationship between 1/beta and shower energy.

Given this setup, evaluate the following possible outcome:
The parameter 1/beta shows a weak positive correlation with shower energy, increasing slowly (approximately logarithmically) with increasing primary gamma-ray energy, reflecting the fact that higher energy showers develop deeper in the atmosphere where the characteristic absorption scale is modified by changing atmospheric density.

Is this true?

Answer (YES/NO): NO